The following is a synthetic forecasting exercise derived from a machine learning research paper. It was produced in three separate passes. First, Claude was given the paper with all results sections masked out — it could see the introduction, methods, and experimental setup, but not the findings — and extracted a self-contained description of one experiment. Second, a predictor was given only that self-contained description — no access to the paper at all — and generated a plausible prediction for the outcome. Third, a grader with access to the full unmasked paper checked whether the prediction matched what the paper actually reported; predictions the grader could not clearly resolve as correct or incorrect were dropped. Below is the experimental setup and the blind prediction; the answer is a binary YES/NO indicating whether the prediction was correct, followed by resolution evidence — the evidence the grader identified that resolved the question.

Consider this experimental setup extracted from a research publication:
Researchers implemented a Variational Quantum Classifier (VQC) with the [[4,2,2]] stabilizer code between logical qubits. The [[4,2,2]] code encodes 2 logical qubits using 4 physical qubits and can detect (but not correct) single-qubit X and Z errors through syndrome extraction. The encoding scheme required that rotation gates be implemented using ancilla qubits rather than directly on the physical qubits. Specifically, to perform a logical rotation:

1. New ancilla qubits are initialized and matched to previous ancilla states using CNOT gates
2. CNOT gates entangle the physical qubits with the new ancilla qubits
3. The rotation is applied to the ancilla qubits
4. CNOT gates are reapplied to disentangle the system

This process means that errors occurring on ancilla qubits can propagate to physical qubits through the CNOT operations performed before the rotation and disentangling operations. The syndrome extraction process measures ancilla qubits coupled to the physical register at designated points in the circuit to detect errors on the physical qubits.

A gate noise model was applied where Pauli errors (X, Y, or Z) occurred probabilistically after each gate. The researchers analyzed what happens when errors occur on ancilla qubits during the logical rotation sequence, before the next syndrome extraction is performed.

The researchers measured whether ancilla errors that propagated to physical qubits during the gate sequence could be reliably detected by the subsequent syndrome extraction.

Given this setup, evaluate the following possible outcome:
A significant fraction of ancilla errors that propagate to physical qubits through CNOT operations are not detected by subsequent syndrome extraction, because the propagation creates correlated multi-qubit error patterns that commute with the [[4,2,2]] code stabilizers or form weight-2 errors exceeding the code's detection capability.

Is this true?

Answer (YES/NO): NO